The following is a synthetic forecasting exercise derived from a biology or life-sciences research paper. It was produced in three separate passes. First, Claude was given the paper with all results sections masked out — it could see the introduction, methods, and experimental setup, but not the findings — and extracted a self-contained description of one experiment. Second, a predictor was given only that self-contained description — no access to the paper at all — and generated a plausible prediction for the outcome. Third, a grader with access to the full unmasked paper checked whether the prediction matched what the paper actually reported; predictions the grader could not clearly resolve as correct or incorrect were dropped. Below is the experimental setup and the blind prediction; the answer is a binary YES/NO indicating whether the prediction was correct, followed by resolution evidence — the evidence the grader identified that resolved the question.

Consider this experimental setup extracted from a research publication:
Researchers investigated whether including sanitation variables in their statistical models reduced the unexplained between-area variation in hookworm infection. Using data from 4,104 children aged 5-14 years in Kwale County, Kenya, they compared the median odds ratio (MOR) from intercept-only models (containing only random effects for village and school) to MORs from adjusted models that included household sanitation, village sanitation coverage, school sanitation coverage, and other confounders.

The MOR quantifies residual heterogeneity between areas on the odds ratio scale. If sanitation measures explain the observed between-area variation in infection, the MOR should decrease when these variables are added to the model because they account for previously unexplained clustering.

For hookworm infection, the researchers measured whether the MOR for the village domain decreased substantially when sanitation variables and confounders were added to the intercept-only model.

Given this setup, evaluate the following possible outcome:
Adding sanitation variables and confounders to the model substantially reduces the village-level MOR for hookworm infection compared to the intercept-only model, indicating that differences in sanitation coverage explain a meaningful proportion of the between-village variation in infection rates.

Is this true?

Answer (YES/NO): NO